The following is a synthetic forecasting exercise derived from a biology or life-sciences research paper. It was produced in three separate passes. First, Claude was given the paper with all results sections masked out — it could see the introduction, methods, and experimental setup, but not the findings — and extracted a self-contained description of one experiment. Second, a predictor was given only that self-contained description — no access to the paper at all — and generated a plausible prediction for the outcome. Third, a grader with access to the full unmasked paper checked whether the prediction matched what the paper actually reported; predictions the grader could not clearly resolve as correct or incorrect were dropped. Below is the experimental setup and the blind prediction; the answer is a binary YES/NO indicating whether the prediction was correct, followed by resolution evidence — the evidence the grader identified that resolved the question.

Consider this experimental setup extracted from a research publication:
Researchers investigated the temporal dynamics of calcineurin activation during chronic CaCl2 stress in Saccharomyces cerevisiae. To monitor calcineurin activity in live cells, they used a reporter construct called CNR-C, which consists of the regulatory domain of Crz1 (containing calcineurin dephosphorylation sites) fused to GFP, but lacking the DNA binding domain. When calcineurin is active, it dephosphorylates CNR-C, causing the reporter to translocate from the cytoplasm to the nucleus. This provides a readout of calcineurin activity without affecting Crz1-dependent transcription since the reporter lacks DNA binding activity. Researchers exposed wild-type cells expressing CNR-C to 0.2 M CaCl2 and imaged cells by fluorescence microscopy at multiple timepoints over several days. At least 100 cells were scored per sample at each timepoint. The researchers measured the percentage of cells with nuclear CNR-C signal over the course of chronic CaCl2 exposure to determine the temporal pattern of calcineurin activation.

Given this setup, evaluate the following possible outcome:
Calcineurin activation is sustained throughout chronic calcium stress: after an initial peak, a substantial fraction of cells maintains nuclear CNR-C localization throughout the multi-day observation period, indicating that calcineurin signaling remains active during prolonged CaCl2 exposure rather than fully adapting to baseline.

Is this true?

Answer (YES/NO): NO